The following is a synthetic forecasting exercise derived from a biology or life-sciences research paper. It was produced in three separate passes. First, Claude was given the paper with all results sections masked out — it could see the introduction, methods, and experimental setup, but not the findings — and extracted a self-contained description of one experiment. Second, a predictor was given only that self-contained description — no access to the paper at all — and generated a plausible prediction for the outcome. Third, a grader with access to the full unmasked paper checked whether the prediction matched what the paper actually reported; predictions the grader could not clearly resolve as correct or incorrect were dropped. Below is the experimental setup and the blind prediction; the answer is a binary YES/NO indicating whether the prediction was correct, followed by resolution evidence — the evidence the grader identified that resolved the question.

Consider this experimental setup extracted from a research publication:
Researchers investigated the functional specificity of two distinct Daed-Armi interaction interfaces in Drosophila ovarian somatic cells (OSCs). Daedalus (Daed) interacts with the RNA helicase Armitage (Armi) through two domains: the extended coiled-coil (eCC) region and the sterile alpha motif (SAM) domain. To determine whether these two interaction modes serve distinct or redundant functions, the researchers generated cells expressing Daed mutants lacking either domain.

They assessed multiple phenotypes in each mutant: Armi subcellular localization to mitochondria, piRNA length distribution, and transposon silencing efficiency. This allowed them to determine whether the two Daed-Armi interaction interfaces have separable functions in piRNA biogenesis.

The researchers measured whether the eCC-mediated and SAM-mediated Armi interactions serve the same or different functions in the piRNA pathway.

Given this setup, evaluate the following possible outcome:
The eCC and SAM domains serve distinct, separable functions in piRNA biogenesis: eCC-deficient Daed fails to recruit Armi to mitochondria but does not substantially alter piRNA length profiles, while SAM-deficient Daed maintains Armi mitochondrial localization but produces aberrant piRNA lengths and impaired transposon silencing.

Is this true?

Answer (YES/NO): YES